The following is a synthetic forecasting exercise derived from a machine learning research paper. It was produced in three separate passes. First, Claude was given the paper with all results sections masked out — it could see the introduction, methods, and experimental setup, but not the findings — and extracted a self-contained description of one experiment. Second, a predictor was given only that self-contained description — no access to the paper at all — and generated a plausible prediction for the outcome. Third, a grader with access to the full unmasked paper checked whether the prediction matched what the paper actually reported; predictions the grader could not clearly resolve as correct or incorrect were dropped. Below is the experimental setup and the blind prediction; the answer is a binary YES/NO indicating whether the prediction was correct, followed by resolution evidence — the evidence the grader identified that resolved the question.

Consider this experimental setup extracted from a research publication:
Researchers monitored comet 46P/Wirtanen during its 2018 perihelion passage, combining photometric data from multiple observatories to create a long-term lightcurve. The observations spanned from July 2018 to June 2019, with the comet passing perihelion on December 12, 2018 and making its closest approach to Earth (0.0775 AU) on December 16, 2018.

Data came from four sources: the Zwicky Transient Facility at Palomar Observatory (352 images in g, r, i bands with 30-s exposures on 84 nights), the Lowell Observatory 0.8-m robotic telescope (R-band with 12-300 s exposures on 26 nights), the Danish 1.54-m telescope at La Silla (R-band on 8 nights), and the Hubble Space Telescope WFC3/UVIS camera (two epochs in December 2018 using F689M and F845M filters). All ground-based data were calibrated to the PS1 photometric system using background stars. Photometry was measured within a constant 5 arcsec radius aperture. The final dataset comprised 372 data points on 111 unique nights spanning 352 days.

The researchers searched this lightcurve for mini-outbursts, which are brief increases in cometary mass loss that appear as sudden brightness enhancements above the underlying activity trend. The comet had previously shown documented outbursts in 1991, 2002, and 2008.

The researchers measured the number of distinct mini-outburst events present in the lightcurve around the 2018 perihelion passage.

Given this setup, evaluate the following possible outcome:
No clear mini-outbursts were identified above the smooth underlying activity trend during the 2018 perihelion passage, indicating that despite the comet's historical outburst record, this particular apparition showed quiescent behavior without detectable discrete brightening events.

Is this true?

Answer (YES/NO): NO